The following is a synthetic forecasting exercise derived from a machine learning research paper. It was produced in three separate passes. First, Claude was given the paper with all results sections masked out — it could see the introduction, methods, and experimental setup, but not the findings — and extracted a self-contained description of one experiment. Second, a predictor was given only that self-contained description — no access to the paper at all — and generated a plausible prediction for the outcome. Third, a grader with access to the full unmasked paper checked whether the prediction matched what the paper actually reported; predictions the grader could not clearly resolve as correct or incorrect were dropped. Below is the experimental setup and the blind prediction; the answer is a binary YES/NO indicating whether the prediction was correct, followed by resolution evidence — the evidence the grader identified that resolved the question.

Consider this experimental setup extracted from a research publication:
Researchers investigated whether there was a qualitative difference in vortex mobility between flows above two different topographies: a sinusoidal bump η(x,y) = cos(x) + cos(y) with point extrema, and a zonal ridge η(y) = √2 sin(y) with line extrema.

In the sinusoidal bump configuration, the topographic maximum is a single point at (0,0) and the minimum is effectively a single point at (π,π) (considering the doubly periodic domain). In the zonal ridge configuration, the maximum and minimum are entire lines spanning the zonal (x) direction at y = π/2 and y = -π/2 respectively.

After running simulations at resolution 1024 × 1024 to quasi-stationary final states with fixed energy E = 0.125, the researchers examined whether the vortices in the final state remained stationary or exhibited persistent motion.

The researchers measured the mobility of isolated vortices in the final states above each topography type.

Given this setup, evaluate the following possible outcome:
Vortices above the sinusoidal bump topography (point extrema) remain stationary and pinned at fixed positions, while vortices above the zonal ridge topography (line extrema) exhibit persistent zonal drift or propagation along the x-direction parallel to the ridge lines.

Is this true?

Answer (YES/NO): YES